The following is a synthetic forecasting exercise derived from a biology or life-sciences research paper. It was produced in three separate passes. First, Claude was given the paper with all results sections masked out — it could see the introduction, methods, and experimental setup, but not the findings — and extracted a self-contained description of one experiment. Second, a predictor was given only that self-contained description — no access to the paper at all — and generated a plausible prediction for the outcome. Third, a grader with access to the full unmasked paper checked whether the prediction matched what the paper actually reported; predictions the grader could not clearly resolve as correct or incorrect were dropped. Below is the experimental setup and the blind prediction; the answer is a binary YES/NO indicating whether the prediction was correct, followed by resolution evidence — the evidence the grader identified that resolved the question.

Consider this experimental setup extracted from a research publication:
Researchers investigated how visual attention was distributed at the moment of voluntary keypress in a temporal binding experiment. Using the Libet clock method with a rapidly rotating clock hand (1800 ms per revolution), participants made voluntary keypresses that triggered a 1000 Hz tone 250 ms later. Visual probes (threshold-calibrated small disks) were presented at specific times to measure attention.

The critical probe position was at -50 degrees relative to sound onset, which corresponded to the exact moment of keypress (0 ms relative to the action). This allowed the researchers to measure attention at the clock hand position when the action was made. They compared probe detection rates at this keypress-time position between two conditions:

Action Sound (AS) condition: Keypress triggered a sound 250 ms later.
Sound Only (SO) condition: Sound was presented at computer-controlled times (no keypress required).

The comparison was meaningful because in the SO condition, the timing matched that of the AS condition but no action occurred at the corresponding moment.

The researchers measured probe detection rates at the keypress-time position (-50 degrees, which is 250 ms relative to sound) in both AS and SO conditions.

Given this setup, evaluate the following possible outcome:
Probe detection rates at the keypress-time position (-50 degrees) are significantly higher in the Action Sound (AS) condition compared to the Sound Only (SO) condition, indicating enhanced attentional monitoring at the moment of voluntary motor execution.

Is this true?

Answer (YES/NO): YES